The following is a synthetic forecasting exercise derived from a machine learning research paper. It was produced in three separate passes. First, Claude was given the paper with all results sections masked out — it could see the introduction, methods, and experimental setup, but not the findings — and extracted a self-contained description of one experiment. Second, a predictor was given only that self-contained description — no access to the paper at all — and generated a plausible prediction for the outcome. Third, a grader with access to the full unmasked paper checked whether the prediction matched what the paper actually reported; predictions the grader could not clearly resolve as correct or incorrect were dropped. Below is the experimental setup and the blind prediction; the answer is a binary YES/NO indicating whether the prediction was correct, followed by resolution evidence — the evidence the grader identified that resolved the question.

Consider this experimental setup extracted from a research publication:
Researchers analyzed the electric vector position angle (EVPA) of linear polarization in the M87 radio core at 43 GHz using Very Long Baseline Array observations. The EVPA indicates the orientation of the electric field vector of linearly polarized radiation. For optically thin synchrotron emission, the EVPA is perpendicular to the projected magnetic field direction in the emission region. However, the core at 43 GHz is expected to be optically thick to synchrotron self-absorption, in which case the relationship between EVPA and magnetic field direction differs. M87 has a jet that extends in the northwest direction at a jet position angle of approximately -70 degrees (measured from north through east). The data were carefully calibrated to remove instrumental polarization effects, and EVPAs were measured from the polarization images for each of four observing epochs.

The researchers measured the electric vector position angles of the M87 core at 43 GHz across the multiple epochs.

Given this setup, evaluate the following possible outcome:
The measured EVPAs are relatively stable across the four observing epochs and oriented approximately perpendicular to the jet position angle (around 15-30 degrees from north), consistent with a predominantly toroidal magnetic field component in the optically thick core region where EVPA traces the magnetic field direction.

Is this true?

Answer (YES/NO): NO